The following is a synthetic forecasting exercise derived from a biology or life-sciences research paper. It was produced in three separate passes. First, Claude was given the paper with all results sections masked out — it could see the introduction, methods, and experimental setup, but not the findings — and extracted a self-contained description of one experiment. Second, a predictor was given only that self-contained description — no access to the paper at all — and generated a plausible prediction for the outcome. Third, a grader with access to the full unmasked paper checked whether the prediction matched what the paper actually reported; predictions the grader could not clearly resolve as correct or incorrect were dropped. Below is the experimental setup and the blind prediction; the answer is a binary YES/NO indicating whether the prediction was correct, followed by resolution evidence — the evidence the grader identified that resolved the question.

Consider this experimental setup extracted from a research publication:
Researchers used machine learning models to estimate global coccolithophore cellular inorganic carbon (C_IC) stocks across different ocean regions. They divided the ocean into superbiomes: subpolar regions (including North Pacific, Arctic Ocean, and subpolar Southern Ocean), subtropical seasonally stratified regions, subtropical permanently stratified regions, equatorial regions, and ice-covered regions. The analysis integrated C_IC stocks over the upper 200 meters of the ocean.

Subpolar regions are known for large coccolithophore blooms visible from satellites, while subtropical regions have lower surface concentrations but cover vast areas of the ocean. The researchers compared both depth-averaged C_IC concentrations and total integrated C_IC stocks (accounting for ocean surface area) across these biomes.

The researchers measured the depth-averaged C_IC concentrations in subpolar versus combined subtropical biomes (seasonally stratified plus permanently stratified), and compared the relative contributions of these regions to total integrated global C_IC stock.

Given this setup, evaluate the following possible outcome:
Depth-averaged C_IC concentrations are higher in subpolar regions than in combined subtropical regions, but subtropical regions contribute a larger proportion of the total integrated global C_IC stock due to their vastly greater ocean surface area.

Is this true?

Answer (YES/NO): YES